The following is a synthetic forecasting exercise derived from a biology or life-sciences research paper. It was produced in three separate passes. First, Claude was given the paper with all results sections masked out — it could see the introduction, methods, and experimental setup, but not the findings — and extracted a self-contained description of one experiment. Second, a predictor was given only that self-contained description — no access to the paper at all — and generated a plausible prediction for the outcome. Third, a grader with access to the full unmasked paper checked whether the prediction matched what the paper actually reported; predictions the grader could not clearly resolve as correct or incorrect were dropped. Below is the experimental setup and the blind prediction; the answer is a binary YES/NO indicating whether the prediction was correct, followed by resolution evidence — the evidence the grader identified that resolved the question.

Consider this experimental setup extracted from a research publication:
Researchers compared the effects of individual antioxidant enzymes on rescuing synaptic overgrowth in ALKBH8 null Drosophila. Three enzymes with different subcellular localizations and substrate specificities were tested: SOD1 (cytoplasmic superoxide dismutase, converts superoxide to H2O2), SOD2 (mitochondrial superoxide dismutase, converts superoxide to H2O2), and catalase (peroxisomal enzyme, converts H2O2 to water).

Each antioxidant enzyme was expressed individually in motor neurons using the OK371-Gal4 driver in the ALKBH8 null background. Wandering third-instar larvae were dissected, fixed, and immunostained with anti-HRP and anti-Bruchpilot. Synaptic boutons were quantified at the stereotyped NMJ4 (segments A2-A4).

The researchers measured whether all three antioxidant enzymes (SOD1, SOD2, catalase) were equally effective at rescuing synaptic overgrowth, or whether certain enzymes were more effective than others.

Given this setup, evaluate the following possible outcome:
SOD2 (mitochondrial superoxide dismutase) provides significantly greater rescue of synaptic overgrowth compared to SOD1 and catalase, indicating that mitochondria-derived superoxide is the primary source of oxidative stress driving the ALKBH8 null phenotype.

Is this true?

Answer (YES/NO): NO